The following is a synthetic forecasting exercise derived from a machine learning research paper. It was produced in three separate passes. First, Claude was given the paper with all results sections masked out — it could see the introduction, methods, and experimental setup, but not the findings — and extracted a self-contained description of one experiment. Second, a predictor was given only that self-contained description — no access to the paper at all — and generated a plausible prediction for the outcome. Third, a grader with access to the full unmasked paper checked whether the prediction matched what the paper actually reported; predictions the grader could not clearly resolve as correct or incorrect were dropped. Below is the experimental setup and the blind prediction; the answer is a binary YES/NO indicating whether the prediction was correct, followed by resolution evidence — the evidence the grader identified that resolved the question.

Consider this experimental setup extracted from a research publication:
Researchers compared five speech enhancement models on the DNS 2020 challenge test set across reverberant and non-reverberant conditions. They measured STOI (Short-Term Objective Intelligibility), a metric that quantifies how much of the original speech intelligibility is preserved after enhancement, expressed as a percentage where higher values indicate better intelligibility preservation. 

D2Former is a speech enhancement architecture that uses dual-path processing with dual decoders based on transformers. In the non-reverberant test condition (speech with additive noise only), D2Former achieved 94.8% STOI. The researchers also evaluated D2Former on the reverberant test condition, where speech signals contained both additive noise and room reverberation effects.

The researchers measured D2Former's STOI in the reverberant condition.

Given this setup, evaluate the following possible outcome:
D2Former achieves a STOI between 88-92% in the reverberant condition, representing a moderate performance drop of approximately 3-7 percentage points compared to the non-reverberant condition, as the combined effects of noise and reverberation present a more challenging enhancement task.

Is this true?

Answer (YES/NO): NO